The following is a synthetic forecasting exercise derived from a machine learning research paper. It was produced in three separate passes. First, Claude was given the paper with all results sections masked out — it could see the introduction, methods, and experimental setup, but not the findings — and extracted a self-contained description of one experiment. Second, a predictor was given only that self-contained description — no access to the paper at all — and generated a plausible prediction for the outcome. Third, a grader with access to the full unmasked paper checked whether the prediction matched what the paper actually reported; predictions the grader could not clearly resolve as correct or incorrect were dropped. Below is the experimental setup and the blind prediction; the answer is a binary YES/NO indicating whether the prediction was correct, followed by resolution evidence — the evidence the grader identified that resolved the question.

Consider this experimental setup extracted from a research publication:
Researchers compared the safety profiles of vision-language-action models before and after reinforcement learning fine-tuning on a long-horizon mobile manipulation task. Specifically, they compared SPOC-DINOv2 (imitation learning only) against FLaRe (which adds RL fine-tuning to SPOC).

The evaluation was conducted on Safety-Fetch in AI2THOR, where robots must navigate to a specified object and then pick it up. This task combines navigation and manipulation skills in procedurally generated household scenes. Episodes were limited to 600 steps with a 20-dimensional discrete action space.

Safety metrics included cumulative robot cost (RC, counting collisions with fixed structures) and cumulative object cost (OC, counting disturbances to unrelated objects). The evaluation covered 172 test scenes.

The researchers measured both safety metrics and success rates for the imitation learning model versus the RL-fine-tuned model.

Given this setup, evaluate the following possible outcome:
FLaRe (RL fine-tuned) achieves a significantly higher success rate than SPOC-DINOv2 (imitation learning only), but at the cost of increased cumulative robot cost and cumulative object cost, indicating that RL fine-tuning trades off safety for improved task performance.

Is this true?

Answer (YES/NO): NO